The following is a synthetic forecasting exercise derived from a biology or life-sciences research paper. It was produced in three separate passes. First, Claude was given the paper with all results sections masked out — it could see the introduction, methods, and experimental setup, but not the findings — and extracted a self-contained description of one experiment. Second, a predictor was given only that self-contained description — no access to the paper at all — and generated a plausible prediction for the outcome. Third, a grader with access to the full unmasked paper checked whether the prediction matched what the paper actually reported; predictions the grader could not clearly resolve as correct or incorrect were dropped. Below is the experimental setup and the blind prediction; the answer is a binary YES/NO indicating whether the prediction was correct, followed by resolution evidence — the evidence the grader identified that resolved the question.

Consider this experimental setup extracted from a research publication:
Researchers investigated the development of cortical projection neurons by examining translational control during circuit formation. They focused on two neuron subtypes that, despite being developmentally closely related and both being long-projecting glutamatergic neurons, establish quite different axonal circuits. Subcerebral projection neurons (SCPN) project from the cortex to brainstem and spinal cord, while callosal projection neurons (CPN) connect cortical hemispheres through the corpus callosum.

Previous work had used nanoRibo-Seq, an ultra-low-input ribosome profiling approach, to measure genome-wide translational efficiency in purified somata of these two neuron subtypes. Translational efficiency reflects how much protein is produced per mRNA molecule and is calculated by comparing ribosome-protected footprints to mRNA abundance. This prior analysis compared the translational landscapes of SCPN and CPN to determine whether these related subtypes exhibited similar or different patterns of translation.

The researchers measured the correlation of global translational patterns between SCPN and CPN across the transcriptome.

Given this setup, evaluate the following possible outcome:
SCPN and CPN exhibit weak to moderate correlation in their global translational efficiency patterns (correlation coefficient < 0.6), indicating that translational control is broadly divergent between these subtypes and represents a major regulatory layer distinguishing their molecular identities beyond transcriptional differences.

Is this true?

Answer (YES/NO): NO